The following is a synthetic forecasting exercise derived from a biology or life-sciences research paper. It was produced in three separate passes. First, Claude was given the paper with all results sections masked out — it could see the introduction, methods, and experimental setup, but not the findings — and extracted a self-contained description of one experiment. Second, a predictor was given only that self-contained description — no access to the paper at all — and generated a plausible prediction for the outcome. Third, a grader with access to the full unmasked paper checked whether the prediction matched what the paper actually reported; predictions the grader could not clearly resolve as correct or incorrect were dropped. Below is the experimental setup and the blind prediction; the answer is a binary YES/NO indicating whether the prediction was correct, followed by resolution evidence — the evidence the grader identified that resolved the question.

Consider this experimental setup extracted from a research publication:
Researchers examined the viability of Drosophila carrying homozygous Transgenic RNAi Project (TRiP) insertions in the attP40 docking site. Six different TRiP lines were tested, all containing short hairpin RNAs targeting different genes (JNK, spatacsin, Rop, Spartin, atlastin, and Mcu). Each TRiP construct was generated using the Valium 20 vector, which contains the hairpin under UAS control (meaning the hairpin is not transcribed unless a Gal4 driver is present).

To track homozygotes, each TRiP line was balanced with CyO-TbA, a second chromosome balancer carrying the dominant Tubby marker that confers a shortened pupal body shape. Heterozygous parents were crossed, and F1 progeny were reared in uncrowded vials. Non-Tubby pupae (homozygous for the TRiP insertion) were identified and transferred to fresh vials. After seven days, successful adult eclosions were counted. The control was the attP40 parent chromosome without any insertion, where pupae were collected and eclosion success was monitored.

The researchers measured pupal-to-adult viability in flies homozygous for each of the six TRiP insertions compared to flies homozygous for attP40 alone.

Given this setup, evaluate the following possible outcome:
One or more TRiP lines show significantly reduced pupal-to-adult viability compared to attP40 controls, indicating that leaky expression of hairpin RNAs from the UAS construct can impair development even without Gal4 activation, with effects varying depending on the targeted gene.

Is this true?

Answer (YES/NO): NO